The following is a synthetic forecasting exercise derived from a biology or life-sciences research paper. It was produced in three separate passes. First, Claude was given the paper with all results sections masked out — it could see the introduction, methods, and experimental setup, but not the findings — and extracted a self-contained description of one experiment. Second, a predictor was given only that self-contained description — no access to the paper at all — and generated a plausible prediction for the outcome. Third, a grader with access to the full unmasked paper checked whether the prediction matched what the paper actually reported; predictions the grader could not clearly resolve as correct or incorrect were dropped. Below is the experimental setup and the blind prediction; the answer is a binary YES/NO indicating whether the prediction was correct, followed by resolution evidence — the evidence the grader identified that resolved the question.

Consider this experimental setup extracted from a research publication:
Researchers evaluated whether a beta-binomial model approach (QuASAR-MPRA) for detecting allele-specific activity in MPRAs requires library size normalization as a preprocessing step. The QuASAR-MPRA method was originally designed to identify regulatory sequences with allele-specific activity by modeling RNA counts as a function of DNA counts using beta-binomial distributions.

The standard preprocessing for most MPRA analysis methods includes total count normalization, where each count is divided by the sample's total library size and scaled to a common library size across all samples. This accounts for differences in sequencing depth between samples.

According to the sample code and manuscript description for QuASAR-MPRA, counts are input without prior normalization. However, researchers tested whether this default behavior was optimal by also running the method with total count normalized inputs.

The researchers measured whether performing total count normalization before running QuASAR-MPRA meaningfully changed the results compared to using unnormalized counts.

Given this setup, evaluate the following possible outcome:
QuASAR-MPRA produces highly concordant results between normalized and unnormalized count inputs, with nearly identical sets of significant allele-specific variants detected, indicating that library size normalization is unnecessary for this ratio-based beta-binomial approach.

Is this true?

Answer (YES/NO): YES